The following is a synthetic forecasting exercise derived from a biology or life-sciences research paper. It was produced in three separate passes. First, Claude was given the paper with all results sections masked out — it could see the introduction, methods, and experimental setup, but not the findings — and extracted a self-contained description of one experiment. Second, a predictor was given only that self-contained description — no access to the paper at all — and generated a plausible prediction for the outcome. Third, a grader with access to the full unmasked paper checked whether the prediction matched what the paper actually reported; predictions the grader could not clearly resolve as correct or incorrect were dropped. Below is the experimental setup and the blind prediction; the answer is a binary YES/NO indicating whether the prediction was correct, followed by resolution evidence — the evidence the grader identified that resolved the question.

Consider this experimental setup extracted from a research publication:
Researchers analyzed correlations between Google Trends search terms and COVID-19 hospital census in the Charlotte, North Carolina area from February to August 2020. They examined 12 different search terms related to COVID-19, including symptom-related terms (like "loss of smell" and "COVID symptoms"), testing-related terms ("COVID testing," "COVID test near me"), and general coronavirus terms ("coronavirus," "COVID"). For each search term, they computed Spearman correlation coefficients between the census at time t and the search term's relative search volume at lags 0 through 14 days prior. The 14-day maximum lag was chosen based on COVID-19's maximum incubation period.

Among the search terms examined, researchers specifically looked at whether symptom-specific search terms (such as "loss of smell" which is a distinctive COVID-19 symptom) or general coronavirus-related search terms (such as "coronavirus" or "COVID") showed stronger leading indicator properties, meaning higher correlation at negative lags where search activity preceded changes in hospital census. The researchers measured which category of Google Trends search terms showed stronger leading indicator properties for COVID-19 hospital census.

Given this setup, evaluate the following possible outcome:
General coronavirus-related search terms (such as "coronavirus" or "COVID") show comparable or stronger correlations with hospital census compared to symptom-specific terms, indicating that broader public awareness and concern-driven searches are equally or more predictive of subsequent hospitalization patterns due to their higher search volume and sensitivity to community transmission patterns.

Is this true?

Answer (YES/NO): NO